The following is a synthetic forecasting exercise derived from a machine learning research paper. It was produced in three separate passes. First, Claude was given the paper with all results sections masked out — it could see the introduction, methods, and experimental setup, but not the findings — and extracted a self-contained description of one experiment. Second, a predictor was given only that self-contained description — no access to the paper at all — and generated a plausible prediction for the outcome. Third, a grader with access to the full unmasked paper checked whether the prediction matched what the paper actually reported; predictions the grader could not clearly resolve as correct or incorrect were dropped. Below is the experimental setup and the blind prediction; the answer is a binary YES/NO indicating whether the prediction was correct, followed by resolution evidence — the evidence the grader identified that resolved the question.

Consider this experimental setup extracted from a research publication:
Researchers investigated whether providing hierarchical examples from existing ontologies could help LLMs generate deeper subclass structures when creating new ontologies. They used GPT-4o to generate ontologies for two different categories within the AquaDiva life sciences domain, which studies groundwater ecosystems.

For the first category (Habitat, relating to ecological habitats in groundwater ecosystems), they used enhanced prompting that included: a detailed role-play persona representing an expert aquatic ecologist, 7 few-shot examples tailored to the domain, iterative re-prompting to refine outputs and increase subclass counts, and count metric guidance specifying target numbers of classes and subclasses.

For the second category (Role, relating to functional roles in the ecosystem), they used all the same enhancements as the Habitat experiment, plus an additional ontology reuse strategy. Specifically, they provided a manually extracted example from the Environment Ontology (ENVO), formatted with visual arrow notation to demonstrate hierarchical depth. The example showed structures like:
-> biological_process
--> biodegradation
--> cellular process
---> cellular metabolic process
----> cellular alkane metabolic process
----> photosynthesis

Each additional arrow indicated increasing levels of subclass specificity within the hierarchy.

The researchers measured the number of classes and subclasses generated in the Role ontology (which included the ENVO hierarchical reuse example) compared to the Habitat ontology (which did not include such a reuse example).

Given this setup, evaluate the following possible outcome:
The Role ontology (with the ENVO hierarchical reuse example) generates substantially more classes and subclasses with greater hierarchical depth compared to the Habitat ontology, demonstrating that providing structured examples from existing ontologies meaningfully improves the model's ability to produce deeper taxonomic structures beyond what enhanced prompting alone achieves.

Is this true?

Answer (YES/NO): YES